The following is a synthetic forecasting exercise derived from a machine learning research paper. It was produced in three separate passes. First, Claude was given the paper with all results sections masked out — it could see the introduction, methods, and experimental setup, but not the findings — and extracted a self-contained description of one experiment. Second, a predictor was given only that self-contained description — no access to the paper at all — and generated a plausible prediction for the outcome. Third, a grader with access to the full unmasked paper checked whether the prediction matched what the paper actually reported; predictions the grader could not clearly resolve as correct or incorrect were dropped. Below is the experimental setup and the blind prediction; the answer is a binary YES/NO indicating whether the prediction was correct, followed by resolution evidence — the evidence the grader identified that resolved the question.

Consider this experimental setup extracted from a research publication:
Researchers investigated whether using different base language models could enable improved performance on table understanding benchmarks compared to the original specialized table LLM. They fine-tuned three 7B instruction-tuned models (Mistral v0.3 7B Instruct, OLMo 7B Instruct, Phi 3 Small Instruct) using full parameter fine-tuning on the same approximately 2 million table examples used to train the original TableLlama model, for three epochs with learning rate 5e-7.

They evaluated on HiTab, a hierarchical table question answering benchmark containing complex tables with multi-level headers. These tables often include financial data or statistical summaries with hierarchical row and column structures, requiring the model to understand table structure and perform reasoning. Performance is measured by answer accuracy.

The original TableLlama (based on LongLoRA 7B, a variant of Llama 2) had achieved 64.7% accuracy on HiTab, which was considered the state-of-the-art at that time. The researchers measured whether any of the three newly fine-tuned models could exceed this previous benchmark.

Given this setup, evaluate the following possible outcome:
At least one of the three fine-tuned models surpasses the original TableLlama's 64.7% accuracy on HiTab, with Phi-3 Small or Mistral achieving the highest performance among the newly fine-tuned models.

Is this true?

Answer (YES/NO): YES